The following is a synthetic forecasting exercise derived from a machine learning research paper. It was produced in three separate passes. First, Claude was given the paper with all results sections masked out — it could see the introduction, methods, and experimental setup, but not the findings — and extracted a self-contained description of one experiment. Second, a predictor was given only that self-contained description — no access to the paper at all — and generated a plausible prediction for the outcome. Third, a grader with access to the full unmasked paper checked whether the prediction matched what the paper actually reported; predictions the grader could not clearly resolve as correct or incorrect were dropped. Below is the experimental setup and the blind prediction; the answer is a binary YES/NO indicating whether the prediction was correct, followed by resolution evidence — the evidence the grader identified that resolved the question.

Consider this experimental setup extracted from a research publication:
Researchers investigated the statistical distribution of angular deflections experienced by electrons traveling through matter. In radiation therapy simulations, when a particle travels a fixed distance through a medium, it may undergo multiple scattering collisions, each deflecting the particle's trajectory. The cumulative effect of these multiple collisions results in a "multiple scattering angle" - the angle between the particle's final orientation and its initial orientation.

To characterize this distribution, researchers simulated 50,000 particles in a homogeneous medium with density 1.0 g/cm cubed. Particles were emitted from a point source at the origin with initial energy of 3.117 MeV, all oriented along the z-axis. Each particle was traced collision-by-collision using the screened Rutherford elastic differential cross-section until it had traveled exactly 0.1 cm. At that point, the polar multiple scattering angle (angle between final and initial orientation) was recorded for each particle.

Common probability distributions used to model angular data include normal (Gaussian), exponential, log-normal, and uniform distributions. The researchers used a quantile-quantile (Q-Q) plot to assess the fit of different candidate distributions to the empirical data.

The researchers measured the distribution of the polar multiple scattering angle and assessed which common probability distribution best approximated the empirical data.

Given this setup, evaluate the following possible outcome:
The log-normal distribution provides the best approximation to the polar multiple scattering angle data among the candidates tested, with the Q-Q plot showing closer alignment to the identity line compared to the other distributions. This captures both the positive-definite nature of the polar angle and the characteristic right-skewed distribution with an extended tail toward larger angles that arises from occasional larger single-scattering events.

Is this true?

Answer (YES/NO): YES